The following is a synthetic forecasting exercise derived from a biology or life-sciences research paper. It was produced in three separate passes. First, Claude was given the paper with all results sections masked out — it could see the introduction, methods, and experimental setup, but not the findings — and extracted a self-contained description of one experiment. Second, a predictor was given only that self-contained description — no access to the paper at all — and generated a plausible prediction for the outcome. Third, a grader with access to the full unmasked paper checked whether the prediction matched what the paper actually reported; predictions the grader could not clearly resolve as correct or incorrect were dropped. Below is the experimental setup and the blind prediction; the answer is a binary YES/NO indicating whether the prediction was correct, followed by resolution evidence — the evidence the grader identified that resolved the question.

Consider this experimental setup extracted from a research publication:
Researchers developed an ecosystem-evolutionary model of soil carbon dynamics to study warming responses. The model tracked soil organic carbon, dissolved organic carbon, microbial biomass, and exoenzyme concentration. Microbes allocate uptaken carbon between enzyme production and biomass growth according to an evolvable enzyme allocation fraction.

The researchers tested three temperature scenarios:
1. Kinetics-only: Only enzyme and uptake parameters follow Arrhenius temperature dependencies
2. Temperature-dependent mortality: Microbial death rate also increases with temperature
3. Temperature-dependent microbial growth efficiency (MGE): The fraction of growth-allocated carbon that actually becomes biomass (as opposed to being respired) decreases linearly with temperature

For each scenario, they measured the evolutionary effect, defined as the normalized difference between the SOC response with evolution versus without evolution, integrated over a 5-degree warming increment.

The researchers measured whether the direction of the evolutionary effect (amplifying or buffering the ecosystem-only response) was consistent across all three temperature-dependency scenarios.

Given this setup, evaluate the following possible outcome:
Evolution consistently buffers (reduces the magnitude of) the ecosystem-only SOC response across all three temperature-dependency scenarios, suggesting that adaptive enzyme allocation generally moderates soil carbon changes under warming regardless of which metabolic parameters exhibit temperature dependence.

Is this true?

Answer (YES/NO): NO